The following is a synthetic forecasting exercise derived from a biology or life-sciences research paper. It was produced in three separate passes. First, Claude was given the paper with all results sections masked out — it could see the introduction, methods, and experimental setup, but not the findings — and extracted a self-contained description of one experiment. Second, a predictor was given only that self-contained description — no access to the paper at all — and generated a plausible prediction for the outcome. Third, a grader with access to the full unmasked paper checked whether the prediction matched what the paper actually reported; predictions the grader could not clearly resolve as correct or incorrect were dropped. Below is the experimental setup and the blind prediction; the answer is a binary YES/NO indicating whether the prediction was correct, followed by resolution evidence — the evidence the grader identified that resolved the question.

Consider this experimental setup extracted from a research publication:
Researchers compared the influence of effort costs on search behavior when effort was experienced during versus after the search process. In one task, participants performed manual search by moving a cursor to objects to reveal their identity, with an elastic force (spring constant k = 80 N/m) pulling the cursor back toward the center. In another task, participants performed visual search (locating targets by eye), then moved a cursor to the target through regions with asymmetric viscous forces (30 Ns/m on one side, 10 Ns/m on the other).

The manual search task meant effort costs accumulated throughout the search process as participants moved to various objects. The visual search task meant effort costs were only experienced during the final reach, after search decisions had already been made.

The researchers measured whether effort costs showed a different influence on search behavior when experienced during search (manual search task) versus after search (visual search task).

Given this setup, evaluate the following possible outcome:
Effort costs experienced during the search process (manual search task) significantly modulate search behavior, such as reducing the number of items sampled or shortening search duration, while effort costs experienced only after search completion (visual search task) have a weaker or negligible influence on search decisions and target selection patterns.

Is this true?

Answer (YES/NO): NO